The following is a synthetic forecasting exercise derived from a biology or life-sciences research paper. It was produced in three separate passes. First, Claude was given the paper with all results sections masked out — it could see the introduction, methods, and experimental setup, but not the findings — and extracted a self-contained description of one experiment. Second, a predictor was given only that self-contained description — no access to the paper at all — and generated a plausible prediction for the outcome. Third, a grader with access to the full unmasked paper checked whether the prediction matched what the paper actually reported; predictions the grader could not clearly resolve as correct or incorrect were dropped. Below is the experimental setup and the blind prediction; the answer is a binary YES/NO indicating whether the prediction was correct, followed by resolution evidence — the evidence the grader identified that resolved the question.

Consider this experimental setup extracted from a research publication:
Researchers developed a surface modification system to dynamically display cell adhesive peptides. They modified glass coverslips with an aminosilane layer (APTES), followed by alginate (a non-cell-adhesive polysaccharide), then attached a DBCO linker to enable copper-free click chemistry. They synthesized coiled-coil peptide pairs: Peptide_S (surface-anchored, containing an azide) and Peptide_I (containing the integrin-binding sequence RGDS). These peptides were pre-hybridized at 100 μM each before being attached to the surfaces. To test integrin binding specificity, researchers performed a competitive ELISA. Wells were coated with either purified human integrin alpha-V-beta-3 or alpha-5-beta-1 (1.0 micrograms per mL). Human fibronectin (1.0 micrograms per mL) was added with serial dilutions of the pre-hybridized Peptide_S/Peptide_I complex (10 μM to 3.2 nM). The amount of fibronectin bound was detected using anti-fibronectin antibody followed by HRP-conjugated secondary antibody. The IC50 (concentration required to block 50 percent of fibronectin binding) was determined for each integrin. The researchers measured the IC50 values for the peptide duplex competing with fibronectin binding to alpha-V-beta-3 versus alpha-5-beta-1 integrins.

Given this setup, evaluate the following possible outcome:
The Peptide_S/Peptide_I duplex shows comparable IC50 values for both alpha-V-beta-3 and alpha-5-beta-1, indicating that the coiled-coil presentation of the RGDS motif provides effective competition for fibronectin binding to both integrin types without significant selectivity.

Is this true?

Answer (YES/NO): NO